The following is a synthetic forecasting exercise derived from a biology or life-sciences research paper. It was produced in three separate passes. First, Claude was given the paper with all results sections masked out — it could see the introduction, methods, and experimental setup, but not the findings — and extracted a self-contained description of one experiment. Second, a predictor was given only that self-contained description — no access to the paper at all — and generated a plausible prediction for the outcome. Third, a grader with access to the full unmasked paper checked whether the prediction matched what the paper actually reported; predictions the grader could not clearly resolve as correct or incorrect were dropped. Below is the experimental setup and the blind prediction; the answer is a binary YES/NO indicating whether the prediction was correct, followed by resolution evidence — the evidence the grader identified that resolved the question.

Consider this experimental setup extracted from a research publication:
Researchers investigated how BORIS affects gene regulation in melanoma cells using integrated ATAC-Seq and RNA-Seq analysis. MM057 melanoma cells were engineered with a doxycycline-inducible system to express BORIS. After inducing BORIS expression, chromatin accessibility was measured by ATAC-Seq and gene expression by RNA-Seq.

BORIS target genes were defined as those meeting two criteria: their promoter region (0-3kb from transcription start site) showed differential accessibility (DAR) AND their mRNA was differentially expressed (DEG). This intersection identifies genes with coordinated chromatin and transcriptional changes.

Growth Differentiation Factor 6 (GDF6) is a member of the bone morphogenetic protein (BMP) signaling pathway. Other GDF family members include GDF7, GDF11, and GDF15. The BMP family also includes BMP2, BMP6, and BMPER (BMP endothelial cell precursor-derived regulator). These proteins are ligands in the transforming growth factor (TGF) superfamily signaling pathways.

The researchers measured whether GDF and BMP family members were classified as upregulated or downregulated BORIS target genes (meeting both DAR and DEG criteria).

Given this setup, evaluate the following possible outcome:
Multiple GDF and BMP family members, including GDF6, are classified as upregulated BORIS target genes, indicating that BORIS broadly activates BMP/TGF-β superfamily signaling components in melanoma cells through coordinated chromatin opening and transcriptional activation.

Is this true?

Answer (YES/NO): YES